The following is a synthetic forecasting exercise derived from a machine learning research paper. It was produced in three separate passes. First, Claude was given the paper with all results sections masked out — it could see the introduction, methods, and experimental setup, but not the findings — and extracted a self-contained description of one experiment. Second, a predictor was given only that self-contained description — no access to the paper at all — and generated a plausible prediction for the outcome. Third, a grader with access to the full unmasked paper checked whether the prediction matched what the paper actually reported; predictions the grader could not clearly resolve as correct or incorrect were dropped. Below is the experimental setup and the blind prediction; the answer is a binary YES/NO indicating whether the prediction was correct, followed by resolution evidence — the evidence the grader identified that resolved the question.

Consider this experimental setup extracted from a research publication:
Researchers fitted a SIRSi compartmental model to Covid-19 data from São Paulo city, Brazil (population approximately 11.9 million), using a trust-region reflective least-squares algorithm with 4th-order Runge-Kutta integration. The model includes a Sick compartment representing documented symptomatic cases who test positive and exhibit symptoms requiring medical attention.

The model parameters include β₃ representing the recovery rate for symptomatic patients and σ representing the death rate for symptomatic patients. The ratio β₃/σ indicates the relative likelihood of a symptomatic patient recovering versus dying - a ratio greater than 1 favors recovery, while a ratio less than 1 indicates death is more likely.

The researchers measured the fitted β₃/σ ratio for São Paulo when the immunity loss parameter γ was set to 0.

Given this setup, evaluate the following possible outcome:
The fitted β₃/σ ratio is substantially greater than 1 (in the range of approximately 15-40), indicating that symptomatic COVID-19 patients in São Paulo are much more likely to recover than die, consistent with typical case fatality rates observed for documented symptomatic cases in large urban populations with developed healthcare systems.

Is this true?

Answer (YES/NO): NO